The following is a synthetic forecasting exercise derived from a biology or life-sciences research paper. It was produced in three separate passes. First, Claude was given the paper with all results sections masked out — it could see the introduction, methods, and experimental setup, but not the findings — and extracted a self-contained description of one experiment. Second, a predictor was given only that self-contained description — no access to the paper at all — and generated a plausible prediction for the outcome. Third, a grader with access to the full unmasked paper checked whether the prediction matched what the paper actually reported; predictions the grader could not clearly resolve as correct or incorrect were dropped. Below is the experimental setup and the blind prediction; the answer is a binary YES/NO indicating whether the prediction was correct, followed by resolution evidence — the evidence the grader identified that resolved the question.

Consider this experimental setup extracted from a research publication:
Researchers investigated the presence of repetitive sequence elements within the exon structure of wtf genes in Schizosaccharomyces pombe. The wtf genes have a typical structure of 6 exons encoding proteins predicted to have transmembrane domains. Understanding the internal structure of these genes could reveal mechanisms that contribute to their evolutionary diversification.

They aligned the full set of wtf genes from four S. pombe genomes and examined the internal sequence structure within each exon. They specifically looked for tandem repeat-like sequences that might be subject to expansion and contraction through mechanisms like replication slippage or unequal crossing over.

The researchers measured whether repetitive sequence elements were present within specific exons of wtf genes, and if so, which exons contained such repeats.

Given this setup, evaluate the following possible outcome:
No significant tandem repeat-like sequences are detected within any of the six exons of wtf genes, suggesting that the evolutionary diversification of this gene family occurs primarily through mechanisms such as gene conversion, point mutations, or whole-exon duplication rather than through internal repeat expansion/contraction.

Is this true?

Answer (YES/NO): NO